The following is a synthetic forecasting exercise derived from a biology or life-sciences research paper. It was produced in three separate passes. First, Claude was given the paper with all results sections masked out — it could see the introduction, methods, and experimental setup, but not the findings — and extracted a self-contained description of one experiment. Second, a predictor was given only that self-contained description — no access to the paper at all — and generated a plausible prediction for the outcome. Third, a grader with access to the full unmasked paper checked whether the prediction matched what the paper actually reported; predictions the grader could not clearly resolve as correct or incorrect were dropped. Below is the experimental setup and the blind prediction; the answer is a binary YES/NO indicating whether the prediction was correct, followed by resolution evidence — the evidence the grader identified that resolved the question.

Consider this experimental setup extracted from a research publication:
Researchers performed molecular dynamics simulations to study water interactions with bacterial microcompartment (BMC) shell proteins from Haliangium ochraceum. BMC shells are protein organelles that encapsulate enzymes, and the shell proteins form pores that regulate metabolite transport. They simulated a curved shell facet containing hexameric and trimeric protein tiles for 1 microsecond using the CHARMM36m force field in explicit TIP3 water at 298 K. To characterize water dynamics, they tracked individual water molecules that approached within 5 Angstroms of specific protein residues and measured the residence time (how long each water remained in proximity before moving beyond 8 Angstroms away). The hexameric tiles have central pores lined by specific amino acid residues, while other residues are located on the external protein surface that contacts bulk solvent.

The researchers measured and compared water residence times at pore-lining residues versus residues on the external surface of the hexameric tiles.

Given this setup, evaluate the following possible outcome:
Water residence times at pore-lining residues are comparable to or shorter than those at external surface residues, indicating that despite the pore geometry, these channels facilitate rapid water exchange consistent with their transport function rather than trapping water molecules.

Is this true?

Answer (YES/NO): YES